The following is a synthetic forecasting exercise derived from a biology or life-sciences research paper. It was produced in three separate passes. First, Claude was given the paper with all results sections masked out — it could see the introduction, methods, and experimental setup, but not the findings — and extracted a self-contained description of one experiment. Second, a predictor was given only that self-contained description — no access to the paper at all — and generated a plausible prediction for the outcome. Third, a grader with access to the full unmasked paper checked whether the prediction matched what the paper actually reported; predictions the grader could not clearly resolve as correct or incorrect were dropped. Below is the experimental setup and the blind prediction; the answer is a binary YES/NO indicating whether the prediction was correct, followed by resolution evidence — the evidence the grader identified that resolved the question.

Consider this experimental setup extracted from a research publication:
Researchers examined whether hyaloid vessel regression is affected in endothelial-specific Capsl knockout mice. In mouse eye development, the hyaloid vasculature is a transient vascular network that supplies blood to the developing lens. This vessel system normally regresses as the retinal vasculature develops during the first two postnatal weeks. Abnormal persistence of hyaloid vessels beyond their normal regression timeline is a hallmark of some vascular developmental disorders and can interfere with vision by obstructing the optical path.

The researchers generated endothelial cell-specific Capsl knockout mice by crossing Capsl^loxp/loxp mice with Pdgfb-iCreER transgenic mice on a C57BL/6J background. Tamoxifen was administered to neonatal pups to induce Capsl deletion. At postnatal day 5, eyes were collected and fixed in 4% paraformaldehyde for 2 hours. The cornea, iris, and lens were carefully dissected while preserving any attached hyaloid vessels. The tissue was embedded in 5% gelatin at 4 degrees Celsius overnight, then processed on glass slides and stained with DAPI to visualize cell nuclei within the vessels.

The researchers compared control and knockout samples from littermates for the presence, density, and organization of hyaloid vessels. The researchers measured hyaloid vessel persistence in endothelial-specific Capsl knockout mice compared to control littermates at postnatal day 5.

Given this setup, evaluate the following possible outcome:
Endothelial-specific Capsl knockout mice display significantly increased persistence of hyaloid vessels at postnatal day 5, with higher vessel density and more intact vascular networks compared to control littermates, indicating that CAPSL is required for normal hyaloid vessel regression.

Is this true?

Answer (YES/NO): YES